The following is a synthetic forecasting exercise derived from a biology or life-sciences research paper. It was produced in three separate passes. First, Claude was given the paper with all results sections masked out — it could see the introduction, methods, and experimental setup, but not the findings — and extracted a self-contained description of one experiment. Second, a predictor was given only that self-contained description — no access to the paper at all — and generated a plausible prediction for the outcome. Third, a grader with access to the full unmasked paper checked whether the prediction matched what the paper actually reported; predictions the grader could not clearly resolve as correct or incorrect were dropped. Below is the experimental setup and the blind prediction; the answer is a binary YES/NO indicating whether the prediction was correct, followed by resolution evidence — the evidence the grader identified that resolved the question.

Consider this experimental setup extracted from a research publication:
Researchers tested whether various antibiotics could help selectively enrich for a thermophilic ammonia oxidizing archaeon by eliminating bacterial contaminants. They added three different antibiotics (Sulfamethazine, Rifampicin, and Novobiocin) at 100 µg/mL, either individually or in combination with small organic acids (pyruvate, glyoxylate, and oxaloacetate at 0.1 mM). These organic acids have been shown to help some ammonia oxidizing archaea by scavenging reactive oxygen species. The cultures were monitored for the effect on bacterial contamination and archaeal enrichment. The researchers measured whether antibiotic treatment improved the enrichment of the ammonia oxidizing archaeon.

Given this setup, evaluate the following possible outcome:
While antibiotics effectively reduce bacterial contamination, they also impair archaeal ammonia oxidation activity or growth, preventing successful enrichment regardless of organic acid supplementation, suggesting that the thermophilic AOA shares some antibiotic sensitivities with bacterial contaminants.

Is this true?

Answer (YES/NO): NO